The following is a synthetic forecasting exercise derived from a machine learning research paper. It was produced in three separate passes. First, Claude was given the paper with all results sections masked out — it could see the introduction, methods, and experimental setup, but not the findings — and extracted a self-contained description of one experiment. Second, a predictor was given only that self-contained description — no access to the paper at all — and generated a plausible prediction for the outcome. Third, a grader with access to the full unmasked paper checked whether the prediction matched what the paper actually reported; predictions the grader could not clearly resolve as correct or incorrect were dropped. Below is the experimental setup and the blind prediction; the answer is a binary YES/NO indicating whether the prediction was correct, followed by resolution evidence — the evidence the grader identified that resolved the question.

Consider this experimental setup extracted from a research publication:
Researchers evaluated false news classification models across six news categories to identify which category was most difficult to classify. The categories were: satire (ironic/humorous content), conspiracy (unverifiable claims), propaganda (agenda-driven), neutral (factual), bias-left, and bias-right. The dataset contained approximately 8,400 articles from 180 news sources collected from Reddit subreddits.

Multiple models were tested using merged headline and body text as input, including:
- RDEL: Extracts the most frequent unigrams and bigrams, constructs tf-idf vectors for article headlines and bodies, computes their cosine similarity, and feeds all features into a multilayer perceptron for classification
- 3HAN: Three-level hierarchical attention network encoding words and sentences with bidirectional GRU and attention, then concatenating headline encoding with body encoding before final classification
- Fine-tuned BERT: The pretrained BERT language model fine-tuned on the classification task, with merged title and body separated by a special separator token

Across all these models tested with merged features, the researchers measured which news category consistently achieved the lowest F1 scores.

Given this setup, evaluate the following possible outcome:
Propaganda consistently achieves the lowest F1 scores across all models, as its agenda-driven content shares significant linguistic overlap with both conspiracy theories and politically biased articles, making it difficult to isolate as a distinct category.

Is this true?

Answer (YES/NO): NO